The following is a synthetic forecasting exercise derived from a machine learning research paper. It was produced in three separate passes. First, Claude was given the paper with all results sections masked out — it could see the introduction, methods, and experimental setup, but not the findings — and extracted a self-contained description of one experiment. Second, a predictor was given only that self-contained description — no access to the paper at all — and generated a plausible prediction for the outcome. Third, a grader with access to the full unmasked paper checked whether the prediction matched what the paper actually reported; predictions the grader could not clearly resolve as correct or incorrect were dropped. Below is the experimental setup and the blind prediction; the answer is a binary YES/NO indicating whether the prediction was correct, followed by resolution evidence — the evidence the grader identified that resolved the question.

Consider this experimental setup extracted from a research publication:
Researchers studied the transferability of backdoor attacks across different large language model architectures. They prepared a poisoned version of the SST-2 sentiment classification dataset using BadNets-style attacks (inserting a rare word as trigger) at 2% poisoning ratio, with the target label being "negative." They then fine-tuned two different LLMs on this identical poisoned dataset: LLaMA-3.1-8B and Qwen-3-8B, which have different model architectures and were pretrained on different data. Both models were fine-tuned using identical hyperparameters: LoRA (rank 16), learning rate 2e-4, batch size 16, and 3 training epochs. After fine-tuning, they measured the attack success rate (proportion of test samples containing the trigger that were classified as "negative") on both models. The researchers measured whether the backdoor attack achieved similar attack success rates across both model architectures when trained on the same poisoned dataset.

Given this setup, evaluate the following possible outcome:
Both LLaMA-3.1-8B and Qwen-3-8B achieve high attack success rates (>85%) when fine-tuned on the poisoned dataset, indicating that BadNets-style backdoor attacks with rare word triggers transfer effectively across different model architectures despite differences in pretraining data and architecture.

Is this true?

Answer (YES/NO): YES